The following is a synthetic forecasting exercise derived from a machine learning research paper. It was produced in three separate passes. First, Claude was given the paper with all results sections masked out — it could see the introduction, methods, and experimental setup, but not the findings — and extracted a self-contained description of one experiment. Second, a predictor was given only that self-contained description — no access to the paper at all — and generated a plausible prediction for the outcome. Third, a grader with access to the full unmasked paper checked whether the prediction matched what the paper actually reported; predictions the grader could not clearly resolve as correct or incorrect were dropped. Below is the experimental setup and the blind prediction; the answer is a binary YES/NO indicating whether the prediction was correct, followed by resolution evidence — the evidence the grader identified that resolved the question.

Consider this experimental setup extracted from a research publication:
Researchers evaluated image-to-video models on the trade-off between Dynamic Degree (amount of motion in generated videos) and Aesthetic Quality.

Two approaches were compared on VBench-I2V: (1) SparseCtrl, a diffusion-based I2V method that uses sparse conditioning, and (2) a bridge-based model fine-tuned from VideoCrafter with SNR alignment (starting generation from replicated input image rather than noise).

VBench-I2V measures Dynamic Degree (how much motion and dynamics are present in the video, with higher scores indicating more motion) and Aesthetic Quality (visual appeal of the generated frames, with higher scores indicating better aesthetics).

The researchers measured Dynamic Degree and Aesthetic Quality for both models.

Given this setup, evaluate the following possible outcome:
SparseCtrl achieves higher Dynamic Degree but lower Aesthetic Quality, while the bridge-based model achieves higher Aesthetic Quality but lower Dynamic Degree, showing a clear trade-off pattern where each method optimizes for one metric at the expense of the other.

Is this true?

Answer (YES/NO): YES